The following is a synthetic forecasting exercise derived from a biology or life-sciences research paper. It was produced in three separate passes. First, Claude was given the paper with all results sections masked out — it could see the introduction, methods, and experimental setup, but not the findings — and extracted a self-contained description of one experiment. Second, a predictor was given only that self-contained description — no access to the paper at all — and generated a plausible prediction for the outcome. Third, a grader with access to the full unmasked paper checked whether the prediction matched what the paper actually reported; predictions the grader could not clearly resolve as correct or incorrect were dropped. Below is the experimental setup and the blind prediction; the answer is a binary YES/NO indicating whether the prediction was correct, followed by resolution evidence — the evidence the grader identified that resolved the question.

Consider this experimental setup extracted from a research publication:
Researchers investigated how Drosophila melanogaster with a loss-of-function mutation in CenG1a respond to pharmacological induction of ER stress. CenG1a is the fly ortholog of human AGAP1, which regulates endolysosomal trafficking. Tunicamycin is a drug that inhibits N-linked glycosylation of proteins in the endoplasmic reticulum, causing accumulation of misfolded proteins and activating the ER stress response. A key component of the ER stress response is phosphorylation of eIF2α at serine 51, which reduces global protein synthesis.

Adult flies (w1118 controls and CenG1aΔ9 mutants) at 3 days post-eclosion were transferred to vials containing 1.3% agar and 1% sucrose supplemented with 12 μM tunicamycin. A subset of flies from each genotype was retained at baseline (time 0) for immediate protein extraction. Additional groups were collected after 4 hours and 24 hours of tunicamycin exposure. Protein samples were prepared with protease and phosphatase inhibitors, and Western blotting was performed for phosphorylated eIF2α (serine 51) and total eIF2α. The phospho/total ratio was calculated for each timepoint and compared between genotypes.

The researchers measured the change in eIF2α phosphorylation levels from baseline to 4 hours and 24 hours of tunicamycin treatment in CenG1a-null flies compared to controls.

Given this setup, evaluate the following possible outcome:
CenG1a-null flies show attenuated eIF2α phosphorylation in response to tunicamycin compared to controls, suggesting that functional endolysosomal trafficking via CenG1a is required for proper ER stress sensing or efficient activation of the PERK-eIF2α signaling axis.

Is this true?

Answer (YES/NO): NO